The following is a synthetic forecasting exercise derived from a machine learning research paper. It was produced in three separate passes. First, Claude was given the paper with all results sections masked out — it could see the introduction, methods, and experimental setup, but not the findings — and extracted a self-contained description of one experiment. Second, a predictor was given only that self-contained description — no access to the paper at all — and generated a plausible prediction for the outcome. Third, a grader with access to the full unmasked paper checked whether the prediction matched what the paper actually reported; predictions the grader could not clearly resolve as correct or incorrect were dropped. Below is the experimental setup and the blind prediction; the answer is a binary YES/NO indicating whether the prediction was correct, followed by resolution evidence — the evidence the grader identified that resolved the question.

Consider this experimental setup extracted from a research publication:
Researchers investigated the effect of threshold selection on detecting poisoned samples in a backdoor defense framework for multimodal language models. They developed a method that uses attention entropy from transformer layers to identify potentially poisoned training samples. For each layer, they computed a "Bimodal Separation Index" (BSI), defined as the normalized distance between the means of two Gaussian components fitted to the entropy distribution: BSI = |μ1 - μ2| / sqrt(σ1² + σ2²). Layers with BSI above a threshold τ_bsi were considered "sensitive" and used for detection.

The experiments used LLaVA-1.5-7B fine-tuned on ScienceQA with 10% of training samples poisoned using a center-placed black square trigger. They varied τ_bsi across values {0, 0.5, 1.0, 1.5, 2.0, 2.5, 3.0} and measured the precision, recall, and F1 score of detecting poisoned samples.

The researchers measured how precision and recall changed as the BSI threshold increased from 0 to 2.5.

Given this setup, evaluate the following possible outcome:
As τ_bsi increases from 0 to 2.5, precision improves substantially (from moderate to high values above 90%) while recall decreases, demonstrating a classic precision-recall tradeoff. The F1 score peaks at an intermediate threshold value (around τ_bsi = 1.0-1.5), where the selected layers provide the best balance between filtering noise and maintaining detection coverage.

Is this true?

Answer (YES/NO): NO